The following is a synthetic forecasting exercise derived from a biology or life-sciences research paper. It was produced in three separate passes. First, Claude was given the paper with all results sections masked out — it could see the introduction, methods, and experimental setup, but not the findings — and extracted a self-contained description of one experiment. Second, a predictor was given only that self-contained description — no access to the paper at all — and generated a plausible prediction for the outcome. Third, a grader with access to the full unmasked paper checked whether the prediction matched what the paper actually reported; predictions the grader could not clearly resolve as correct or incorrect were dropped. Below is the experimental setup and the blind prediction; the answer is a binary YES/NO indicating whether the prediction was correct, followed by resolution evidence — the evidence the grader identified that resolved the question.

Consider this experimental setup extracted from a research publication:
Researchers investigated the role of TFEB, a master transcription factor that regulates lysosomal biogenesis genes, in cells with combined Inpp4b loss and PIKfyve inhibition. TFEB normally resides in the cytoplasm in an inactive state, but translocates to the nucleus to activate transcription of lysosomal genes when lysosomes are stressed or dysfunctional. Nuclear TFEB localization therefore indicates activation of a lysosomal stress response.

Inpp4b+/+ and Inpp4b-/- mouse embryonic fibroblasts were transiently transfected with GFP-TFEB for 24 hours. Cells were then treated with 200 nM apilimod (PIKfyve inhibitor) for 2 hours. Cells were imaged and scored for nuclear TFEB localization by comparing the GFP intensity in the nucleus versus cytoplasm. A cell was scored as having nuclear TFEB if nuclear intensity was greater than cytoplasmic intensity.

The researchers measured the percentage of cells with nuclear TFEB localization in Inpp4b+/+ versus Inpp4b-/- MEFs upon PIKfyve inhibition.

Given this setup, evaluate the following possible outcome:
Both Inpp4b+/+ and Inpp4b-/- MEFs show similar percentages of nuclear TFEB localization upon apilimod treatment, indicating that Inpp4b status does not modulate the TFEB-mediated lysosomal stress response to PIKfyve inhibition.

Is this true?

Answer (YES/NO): YES